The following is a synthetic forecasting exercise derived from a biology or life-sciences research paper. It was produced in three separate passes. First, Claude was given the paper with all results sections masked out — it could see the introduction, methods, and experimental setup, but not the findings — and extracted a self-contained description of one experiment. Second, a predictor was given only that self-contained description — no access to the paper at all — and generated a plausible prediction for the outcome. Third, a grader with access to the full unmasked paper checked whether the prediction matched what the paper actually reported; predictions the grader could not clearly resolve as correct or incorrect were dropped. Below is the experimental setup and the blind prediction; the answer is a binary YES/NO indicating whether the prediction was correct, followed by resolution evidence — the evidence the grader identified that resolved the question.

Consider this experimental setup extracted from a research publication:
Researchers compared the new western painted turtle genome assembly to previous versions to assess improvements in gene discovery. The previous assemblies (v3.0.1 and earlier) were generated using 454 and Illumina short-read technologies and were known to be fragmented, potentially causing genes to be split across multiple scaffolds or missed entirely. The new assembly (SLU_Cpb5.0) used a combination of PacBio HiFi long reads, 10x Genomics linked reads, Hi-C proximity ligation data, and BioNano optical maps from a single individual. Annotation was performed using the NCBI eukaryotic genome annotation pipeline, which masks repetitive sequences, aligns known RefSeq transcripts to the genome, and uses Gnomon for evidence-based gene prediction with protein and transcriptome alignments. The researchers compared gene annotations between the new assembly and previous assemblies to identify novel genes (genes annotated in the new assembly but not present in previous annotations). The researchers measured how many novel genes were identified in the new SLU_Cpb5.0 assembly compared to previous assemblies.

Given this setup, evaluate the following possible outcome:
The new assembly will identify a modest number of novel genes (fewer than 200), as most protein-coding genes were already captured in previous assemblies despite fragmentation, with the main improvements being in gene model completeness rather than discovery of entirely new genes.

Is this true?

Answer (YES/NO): NO